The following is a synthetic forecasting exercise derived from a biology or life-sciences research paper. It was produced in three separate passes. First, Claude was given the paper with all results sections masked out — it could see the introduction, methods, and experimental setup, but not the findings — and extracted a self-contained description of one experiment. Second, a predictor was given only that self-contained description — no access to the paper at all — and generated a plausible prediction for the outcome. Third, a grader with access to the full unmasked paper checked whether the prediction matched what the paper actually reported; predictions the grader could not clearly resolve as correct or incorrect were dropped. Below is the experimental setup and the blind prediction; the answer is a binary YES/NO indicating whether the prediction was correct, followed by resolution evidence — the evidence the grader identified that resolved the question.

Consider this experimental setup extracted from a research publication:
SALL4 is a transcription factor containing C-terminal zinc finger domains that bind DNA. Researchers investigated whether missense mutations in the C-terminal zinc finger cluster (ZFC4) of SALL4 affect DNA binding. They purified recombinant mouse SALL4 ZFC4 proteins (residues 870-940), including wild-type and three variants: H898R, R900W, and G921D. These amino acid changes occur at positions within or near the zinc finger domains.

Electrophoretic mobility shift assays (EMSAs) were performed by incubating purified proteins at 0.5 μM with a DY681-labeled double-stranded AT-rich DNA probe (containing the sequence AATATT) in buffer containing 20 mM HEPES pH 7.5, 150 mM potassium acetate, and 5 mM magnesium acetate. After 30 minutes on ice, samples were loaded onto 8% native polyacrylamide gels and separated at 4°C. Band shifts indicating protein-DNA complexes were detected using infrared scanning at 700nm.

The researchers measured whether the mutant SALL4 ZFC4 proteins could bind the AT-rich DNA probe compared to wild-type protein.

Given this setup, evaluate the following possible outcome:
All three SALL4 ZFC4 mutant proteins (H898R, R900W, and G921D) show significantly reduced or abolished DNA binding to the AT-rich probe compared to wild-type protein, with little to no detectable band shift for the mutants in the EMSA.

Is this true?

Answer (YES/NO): NO